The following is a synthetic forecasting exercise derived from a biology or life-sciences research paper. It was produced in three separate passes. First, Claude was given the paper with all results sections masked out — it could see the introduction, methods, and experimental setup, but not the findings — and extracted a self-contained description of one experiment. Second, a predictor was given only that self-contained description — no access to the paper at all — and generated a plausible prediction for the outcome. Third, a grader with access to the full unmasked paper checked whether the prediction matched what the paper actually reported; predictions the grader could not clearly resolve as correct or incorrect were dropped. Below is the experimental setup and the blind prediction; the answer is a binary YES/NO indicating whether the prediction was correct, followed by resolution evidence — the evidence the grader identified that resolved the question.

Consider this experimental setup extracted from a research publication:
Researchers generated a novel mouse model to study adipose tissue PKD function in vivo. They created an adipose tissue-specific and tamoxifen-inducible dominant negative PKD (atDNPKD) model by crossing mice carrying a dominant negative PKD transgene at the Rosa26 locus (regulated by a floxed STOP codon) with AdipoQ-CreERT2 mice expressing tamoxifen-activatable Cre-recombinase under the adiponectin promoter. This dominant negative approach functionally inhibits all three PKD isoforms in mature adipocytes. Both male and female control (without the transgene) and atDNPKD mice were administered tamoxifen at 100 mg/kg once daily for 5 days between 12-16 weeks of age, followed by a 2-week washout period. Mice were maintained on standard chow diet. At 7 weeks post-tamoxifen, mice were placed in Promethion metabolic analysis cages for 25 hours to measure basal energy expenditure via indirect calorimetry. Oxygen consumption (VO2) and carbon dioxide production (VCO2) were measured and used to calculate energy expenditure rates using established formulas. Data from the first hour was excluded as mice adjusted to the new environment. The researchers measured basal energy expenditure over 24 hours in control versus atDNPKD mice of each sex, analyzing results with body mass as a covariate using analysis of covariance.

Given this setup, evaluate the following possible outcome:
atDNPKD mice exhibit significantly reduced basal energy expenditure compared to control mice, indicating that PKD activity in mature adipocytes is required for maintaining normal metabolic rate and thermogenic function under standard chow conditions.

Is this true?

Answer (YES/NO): NO